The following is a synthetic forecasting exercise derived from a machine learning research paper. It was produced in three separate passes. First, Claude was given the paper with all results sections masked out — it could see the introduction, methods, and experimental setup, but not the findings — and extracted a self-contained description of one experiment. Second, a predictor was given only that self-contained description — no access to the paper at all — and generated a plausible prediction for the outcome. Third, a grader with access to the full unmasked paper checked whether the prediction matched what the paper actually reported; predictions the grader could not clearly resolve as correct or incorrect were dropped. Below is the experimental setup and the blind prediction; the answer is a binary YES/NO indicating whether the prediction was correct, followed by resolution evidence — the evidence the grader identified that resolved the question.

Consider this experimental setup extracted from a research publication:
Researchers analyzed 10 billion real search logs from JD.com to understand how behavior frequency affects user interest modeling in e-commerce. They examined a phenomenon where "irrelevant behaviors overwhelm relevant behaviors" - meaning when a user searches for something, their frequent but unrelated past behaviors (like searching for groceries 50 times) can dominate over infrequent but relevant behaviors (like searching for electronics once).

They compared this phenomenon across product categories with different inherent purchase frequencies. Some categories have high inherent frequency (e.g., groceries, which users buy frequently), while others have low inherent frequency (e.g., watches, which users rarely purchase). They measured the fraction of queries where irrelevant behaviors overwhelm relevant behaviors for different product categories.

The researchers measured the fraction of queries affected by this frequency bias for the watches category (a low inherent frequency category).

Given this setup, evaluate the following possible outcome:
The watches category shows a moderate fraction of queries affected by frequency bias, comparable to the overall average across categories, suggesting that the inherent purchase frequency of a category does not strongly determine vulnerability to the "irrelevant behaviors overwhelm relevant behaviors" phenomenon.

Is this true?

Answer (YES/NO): NO